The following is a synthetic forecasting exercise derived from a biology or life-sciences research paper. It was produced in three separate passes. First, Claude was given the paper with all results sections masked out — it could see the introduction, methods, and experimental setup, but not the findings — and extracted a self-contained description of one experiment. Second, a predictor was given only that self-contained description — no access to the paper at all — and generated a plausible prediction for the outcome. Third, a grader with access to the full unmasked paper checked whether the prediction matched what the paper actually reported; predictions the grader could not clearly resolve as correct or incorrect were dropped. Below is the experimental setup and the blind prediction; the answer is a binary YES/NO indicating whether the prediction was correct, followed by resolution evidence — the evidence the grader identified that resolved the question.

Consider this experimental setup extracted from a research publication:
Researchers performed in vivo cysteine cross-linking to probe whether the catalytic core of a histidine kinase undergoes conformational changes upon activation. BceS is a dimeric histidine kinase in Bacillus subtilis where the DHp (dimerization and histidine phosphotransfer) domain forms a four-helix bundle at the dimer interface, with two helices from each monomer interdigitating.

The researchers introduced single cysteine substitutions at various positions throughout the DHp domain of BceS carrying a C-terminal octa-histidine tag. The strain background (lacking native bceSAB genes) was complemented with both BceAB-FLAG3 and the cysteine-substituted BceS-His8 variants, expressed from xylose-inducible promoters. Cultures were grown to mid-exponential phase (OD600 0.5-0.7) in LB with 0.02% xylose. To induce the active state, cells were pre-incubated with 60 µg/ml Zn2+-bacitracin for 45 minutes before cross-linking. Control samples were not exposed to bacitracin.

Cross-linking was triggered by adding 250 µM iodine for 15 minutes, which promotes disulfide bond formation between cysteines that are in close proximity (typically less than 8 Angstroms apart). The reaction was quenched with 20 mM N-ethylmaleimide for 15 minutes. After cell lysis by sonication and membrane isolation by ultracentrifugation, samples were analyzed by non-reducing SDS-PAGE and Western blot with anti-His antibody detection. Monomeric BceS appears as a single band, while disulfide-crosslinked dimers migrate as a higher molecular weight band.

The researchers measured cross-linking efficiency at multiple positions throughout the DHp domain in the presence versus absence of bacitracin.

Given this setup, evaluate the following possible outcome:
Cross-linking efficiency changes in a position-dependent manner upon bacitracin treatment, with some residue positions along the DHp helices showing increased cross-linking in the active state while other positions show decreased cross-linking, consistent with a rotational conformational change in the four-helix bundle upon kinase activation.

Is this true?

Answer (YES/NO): NO